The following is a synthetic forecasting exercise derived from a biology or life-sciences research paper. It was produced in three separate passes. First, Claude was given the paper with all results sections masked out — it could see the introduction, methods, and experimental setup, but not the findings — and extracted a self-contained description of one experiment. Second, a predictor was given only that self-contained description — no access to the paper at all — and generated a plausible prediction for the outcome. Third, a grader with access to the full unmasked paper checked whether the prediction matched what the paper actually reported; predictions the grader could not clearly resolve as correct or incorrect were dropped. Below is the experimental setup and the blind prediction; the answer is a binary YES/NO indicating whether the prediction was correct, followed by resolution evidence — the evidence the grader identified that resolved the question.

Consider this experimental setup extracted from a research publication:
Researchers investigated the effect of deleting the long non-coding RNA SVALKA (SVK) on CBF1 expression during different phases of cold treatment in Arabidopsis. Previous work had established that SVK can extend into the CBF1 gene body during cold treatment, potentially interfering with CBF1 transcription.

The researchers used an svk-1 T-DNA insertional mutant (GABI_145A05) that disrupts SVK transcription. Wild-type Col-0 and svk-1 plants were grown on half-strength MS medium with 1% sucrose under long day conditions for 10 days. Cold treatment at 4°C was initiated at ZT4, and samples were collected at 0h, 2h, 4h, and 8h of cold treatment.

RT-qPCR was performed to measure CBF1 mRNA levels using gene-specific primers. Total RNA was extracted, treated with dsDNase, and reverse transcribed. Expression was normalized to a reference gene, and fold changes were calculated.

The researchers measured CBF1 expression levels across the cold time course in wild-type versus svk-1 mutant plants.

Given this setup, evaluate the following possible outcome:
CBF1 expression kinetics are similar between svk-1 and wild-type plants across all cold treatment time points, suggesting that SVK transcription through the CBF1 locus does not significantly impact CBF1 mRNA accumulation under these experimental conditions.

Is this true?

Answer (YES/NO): NO